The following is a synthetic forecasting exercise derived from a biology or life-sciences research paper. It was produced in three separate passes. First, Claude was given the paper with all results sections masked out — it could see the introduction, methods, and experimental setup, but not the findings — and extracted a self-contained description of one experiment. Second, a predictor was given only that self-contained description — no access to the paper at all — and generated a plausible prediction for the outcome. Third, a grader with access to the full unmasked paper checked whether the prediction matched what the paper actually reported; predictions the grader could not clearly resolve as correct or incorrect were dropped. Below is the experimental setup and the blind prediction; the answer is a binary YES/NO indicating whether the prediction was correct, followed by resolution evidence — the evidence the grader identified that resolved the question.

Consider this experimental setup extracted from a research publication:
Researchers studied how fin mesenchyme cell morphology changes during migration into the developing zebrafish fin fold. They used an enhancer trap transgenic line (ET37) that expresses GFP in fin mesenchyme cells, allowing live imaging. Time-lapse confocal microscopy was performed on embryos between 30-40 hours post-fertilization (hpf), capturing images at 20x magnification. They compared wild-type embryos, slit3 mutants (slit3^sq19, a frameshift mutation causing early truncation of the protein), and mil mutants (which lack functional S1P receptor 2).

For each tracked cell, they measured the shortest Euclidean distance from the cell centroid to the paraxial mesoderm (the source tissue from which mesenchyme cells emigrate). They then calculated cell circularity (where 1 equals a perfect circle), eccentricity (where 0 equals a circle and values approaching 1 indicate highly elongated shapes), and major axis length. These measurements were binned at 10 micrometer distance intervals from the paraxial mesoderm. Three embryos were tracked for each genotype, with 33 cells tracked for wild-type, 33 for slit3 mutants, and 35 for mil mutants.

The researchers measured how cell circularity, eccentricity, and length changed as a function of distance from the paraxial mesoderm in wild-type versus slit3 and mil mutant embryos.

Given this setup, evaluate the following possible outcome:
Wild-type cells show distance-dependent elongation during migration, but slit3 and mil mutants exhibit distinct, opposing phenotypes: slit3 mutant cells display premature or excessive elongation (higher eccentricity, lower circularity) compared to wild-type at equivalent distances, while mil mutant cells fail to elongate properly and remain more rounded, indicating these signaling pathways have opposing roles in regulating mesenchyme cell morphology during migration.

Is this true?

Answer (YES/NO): NO